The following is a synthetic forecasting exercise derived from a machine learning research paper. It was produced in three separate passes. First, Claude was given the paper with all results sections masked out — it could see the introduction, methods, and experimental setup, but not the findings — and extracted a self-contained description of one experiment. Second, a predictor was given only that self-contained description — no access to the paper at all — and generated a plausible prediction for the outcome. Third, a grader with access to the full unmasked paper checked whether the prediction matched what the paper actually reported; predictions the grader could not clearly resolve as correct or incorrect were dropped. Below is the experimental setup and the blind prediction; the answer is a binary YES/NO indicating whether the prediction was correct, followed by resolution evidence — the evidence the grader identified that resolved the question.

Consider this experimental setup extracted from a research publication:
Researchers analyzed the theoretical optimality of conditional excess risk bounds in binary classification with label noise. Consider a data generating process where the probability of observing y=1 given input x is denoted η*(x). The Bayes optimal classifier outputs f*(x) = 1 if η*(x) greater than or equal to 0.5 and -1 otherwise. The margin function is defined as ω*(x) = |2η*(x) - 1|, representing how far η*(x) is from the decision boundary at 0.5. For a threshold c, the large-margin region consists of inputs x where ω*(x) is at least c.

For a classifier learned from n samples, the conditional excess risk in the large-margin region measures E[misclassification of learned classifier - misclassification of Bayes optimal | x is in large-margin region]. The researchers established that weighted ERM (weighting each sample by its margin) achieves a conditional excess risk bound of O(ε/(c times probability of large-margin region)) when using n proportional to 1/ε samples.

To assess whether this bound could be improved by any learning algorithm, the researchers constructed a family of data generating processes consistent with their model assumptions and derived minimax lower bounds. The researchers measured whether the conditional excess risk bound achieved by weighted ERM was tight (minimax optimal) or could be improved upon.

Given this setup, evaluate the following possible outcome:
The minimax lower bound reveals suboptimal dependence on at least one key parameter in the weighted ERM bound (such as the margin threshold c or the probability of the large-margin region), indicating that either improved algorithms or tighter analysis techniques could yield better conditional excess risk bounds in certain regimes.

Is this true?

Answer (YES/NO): NO